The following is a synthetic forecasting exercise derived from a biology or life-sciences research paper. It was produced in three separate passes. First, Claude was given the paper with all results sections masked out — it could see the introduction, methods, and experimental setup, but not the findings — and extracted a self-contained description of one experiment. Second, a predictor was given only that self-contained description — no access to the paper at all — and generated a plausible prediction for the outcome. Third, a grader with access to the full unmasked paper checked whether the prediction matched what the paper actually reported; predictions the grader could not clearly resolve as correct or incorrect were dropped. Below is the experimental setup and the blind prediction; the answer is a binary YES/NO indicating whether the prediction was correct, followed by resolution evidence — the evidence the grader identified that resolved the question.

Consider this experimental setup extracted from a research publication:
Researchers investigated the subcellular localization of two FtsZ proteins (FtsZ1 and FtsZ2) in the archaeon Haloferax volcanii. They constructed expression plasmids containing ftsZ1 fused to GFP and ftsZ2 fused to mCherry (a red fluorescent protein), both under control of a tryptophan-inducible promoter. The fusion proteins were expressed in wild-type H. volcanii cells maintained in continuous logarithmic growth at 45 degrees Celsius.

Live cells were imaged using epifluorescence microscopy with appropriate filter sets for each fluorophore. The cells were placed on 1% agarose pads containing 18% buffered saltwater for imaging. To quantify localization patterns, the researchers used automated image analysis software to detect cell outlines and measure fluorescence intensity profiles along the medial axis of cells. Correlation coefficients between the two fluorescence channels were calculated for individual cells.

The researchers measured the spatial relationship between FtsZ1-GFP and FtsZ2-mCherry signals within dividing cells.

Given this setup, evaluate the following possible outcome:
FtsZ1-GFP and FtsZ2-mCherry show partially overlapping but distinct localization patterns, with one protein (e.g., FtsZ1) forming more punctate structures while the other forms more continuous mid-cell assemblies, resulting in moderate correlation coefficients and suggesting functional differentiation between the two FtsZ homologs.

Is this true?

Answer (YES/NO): NO